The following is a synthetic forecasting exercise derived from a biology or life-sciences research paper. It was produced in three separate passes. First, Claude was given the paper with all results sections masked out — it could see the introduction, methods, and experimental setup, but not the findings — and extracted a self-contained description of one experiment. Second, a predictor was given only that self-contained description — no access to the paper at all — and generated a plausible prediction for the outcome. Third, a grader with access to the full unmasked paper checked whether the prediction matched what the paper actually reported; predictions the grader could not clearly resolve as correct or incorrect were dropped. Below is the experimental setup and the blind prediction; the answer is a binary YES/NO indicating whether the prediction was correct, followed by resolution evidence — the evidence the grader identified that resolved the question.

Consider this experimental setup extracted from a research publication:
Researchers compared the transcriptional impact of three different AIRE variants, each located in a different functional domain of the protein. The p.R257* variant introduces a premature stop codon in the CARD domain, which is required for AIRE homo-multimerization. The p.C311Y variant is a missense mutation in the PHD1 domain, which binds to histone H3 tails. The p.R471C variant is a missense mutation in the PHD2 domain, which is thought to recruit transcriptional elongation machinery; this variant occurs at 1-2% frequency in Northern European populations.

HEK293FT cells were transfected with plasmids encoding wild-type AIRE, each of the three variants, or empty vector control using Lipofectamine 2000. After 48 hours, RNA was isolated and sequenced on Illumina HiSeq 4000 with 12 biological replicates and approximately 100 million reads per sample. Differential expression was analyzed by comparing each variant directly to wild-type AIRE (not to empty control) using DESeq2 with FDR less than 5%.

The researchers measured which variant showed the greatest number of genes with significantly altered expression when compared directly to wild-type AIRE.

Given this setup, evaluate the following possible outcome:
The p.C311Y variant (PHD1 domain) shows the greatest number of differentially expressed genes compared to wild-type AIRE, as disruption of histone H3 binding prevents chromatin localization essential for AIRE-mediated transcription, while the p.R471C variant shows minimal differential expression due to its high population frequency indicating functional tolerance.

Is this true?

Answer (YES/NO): NO